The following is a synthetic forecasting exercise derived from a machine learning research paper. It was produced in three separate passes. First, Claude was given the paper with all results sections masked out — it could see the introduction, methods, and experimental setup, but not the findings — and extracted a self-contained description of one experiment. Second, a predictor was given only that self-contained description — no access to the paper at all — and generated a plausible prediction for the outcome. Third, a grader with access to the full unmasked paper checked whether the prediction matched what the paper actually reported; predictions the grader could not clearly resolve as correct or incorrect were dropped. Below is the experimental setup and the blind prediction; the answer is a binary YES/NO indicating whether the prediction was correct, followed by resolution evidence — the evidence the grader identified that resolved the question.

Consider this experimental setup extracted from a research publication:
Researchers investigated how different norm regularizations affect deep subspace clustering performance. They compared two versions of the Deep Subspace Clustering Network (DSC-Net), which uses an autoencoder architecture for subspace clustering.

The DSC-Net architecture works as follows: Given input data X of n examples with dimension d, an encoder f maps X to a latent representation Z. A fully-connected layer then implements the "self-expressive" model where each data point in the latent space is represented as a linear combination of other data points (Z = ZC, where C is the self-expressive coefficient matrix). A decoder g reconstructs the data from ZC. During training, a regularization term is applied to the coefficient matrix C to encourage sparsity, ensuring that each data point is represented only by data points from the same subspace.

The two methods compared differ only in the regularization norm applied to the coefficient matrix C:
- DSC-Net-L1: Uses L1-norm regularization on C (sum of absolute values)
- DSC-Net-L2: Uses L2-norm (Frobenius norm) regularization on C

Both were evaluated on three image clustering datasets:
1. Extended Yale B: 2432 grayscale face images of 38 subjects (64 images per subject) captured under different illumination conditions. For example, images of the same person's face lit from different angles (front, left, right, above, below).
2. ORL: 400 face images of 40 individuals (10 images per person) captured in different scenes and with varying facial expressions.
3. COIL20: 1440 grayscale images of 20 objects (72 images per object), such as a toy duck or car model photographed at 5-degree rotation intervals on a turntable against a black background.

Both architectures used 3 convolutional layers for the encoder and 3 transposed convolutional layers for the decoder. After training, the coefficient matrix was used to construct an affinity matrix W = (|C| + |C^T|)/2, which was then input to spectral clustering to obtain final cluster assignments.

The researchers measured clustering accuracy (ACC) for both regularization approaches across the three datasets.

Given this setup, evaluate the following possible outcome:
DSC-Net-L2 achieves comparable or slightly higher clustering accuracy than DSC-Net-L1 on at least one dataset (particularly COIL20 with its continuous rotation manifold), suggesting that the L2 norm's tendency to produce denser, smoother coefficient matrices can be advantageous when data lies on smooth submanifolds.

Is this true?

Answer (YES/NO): YES